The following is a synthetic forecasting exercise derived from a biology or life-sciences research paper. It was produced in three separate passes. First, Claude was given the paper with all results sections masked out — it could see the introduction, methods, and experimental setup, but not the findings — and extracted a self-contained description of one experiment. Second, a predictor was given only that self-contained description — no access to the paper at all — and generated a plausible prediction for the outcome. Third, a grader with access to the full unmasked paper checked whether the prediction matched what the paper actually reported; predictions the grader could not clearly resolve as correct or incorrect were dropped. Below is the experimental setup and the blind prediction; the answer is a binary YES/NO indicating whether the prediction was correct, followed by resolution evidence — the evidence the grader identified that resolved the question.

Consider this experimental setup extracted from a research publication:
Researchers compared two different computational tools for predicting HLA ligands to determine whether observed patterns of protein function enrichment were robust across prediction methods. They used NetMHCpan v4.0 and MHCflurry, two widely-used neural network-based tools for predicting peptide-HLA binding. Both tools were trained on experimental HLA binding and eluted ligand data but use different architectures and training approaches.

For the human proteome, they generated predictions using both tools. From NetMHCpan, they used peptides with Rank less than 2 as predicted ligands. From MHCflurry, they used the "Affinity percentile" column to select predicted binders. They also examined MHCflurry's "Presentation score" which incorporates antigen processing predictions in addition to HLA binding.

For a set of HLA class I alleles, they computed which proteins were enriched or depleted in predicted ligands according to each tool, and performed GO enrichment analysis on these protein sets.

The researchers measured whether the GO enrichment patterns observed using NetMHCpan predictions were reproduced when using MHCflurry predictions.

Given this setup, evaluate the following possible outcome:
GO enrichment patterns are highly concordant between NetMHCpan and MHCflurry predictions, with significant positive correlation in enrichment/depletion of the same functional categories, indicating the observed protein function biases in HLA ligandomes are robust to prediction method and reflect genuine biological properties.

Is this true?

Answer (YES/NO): YES